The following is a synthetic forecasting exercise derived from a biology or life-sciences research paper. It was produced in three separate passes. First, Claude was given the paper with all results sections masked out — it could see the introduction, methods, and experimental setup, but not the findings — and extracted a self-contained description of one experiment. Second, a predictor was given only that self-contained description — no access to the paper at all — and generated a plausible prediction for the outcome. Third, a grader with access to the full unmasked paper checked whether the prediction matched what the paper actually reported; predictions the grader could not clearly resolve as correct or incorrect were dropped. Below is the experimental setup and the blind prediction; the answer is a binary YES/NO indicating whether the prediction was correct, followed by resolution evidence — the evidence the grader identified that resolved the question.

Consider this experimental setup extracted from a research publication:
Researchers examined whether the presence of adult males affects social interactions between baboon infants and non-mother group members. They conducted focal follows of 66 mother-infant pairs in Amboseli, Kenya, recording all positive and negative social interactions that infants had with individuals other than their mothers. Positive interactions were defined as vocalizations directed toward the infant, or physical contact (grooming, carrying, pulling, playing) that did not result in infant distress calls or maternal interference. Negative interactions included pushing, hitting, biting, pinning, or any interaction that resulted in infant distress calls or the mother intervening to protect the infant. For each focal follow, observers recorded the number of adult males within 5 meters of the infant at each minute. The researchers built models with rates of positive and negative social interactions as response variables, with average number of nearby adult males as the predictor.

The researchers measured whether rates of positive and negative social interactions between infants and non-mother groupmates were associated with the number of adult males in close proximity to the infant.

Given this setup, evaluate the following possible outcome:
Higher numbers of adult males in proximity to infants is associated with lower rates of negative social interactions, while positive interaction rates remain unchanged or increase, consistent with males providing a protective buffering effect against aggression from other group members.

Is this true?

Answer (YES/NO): NO